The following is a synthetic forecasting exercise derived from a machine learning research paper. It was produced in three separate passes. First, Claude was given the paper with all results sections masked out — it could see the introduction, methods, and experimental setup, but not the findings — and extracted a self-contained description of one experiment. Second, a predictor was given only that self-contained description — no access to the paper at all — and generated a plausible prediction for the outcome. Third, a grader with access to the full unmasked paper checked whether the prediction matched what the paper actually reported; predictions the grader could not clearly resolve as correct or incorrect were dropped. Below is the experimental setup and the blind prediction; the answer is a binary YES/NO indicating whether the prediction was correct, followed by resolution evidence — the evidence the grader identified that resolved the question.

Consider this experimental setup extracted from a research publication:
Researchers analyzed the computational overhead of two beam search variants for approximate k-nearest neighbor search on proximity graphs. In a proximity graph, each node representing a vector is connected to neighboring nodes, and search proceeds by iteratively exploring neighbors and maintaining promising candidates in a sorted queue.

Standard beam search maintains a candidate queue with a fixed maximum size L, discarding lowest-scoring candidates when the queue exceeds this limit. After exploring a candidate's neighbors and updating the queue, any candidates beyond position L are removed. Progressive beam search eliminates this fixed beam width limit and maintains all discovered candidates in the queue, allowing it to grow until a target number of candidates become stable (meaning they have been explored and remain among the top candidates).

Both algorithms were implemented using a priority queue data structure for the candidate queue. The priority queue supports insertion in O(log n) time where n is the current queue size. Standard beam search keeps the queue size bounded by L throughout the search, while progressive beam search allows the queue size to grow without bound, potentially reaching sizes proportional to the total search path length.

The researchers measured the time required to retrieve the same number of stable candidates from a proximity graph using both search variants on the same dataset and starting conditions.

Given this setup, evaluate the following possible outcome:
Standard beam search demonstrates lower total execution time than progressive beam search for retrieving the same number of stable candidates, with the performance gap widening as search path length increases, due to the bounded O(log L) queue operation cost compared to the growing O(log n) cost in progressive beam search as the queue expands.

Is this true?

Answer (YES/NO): YES